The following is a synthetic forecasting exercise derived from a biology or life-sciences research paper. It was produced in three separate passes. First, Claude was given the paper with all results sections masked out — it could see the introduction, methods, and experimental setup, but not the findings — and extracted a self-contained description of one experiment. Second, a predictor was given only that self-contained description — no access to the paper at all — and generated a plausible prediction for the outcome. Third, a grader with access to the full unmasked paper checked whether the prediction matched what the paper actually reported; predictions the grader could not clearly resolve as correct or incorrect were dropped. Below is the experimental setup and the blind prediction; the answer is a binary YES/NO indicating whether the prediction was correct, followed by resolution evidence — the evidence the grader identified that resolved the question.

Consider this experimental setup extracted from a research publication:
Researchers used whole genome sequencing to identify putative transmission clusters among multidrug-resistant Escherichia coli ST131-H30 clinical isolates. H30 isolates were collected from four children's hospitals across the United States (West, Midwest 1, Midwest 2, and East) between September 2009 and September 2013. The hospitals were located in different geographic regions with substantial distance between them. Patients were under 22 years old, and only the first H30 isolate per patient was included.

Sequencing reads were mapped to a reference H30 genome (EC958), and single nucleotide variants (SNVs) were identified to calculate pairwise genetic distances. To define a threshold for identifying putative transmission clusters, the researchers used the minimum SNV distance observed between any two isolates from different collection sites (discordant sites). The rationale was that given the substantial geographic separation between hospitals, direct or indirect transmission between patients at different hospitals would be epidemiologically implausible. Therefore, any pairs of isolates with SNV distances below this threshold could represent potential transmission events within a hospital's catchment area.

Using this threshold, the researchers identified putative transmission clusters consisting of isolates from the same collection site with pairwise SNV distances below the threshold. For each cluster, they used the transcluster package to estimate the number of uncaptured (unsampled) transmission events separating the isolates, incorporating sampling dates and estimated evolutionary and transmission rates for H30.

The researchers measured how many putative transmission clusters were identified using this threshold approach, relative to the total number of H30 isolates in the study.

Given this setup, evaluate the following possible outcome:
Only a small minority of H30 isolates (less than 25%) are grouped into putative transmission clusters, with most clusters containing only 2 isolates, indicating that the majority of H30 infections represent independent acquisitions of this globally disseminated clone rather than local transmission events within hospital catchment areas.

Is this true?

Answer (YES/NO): YES